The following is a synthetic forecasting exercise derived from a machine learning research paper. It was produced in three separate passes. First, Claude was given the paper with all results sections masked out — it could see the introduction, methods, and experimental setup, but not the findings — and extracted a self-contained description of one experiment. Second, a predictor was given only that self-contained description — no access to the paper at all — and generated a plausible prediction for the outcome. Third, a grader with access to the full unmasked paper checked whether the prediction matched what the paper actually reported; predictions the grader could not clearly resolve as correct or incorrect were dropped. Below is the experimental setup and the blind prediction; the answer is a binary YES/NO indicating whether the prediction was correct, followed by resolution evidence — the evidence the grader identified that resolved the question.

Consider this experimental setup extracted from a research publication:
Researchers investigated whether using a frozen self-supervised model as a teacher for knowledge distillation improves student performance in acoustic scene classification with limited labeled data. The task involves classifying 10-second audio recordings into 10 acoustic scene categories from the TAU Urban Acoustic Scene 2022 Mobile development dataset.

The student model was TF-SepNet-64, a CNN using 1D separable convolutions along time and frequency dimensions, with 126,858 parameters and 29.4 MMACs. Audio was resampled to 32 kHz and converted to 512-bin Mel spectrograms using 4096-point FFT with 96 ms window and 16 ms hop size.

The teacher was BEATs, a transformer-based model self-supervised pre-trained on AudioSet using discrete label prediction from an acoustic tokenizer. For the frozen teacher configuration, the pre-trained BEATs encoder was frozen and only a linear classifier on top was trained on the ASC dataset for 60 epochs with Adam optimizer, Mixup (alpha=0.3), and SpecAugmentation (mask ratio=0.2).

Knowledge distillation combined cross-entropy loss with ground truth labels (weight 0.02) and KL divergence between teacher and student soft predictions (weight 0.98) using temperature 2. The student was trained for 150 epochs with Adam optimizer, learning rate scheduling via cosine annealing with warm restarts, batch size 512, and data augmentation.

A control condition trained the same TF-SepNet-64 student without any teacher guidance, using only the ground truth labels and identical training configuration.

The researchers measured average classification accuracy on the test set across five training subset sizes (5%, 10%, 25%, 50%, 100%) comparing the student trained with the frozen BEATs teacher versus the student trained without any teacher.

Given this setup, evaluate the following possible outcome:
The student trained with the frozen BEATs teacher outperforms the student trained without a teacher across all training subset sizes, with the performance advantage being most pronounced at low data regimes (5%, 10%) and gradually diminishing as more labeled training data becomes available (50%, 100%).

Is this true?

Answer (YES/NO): NO